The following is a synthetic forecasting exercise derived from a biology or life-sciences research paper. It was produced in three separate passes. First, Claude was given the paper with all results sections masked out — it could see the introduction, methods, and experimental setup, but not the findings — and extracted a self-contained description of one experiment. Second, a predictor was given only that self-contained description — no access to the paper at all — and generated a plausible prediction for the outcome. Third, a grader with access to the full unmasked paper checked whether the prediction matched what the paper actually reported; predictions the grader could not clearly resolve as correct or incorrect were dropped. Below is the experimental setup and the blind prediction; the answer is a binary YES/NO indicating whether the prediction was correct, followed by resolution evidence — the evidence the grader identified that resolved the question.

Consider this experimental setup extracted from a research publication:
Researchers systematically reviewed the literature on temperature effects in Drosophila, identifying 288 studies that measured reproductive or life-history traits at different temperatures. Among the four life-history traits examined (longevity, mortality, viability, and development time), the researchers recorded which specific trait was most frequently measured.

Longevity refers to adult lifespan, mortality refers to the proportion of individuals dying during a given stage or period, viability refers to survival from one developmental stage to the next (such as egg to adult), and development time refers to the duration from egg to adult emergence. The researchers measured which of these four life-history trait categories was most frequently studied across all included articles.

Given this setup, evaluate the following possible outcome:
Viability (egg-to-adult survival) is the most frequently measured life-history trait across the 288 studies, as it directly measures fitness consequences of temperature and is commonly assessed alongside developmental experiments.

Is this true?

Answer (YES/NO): NO